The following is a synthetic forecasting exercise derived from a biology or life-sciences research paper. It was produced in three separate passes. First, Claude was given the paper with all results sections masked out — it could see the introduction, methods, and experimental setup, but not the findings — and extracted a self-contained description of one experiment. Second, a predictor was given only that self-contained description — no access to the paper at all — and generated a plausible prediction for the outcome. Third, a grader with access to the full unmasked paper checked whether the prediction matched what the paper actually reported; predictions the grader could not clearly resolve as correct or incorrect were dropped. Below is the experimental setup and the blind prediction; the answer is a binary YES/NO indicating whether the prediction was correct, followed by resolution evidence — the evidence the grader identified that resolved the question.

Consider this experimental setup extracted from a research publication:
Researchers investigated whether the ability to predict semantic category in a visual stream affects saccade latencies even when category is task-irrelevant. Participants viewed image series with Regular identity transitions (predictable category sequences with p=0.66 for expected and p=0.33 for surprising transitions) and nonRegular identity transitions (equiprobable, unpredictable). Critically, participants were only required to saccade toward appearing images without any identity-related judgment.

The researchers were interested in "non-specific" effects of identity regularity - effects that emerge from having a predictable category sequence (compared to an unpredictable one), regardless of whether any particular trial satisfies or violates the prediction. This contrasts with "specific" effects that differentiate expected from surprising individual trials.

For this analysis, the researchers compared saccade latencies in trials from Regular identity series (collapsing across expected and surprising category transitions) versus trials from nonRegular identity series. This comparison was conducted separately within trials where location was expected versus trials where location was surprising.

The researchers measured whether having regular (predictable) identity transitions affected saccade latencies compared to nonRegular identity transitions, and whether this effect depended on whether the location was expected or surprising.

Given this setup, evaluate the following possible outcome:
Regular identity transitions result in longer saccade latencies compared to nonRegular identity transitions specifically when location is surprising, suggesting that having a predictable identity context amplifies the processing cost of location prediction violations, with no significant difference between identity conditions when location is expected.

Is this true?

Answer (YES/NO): YES